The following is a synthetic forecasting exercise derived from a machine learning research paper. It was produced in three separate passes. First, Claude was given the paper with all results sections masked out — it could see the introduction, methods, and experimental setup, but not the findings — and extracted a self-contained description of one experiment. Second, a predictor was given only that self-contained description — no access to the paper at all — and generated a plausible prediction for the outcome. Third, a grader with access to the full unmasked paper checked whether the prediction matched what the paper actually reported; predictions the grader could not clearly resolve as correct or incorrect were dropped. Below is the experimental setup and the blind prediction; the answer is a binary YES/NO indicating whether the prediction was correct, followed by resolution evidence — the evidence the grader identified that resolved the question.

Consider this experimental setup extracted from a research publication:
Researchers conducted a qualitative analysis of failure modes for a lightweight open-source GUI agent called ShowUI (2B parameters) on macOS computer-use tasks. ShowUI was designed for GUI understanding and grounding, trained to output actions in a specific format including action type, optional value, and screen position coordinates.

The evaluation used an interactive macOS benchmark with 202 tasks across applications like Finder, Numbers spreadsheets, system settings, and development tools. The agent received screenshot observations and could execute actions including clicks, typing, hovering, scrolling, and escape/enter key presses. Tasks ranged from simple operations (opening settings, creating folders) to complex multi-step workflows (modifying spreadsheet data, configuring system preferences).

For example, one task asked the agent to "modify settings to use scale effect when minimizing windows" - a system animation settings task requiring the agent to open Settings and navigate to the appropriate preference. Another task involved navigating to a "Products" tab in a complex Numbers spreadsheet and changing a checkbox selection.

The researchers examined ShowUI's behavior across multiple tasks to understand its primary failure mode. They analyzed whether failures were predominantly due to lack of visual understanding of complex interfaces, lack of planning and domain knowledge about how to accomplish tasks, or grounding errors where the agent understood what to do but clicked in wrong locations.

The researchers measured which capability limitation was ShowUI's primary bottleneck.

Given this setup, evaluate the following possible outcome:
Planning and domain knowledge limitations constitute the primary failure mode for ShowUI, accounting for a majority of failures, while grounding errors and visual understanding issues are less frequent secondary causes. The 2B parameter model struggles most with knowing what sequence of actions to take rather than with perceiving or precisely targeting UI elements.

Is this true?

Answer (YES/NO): YES